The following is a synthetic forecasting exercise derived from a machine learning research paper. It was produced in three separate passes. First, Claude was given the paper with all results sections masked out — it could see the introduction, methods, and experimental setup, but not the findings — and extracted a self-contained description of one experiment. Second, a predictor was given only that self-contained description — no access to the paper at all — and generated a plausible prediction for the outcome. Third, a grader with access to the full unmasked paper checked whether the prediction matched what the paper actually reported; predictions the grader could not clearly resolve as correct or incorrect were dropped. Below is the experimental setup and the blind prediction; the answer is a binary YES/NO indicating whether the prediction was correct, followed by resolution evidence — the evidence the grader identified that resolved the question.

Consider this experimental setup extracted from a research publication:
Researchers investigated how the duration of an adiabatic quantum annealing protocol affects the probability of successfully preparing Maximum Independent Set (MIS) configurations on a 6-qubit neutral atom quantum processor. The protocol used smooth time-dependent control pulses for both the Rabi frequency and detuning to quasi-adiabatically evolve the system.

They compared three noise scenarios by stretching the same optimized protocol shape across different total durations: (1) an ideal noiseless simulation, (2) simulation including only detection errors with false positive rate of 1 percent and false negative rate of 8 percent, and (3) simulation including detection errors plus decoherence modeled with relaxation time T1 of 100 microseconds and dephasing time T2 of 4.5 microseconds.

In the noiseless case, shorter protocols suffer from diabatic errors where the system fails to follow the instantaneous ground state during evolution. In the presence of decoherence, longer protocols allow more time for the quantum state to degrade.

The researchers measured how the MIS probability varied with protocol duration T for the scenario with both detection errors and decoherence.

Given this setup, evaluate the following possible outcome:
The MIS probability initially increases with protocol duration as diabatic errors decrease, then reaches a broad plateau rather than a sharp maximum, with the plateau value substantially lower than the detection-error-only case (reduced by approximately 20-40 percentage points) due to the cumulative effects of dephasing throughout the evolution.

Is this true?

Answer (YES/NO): NO